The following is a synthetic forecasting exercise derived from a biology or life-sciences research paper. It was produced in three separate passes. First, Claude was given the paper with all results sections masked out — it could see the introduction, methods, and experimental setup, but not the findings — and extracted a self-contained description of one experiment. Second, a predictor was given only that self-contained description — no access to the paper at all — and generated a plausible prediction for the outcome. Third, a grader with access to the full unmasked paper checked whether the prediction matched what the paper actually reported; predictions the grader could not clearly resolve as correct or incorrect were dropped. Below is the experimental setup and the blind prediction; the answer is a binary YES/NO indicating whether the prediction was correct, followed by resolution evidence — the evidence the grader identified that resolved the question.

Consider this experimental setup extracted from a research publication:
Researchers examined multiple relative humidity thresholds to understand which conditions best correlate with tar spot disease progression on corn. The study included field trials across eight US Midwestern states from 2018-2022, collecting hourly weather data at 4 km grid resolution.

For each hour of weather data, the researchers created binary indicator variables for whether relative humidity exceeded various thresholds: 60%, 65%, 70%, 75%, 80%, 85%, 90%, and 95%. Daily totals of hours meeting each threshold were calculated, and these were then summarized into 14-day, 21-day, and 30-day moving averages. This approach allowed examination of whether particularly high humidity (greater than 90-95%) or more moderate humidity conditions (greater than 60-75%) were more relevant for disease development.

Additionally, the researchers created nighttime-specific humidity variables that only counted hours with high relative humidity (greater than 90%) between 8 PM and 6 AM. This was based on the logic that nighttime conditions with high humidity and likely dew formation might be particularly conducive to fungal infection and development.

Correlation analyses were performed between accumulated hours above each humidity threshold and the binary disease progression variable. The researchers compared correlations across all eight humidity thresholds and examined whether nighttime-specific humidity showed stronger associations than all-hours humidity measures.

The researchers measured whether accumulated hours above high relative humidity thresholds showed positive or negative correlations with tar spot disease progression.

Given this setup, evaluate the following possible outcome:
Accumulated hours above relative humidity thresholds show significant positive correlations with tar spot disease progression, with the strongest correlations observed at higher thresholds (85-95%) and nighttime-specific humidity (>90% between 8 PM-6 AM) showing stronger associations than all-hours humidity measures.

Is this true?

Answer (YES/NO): NO